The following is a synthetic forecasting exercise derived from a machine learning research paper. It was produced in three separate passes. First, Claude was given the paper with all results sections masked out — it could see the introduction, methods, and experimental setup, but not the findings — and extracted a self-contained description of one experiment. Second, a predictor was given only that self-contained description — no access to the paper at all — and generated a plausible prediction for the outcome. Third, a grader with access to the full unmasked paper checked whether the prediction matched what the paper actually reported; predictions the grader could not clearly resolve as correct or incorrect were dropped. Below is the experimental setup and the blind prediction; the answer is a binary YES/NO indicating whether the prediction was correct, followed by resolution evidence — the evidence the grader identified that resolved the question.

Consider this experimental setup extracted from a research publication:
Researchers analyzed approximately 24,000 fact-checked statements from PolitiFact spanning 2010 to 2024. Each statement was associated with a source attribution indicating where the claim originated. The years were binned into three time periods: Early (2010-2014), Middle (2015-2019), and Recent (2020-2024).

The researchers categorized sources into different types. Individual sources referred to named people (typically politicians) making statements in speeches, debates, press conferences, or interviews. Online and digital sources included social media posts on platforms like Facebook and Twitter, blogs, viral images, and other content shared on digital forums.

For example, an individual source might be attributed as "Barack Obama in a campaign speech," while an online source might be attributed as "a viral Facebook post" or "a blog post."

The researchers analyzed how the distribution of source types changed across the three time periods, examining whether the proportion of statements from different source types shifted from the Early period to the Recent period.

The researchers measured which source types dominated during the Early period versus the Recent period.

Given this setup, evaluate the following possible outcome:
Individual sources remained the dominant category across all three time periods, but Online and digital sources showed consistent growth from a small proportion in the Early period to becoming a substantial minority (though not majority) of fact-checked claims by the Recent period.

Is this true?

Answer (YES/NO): NO